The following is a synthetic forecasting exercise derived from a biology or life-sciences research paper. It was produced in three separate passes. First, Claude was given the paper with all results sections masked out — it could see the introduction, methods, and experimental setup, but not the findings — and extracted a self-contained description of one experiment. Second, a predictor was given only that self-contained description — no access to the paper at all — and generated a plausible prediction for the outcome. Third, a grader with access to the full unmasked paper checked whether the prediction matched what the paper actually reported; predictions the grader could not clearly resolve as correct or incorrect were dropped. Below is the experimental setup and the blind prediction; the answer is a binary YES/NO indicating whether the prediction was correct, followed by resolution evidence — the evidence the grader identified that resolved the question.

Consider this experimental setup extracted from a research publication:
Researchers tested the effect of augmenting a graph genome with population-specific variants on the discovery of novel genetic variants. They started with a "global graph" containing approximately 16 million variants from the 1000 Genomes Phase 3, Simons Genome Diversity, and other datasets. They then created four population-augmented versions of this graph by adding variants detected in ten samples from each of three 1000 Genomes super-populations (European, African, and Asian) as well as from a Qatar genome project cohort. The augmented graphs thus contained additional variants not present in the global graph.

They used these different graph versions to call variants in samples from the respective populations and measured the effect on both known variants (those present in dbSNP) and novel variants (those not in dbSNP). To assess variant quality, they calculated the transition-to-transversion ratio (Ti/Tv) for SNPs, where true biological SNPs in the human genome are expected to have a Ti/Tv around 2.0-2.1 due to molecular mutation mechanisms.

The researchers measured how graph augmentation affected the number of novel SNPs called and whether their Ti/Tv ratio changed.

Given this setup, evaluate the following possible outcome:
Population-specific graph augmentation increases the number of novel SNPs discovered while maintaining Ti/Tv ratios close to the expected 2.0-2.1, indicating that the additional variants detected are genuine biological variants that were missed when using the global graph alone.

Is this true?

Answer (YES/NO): NO